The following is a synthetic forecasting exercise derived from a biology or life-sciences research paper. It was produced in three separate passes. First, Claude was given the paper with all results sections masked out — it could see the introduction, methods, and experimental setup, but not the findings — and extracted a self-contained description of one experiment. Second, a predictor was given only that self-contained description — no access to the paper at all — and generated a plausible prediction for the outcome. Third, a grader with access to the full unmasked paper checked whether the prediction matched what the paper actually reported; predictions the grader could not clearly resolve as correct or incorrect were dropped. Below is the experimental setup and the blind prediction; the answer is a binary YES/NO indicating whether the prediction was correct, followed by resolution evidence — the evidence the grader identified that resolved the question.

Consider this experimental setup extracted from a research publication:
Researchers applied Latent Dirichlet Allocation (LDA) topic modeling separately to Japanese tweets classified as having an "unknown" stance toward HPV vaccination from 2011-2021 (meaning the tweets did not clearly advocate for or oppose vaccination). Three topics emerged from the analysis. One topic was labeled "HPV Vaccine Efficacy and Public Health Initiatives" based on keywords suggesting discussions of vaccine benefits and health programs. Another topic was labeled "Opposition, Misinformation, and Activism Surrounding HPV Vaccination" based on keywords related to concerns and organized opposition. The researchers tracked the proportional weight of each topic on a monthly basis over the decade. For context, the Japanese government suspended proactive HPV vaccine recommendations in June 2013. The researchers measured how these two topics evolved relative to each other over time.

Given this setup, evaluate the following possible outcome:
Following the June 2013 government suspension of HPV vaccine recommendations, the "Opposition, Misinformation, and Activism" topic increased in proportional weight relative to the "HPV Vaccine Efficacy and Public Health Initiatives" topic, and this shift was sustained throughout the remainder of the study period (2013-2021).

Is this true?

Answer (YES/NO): YES